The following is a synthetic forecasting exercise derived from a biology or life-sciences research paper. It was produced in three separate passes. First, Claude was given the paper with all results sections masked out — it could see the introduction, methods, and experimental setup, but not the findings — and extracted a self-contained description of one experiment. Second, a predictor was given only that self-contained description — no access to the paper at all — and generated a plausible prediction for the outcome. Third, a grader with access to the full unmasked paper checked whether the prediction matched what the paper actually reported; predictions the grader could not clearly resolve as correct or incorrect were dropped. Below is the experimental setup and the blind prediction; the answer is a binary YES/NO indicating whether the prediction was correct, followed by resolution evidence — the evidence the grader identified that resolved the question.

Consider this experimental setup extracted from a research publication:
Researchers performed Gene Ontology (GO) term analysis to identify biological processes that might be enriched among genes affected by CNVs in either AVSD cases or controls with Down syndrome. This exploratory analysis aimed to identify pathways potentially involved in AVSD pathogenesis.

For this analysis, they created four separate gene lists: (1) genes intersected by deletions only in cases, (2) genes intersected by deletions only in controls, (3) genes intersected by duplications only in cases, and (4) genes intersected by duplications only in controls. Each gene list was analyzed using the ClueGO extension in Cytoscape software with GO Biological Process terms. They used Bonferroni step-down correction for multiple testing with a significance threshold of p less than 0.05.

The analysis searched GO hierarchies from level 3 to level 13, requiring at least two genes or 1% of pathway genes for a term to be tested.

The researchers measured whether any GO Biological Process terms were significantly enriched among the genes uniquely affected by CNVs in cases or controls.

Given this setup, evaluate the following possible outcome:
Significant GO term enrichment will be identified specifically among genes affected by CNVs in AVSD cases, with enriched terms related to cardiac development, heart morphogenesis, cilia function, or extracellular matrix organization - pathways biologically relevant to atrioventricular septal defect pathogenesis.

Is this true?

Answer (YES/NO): NO